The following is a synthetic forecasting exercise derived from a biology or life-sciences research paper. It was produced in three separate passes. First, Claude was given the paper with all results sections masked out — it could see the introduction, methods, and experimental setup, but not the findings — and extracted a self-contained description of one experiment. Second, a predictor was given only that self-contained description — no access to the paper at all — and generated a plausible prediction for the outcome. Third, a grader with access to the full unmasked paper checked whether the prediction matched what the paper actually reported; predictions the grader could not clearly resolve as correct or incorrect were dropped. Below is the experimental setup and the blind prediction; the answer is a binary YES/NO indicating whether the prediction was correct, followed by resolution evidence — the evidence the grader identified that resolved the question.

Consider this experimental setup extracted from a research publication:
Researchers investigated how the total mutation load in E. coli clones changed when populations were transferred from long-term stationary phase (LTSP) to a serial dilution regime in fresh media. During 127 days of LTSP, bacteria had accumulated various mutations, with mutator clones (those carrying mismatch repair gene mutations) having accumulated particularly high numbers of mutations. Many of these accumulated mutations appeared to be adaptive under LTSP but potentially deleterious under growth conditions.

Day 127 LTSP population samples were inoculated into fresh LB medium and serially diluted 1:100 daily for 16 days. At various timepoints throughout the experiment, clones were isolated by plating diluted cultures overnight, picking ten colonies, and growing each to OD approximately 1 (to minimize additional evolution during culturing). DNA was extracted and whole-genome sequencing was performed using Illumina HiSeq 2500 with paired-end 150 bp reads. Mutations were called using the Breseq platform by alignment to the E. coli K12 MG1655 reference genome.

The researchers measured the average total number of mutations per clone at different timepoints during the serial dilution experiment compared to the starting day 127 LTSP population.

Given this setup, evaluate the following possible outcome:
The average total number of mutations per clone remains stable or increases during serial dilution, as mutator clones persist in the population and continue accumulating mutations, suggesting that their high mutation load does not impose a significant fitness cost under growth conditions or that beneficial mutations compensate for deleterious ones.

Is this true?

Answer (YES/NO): NO